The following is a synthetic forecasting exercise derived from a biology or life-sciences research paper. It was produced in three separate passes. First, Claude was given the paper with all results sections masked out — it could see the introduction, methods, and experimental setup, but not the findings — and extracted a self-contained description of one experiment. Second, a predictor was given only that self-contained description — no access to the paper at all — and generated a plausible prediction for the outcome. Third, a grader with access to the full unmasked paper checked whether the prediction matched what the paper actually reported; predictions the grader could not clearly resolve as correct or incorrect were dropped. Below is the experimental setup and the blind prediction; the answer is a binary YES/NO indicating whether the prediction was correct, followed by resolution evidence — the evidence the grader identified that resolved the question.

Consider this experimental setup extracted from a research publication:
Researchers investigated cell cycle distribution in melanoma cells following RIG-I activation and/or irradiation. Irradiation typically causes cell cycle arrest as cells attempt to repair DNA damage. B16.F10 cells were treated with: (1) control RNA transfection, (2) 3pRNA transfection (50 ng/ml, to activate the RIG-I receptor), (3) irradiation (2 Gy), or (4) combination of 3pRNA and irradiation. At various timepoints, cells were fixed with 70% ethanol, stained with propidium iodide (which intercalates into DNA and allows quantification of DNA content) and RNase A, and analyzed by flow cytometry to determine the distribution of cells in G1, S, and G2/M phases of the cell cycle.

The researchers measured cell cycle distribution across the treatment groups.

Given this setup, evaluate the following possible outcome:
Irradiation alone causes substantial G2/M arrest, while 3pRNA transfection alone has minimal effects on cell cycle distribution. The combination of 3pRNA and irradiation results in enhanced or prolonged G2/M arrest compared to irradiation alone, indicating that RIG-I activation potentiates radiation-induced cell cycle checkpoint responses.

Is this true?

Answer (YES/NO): NO